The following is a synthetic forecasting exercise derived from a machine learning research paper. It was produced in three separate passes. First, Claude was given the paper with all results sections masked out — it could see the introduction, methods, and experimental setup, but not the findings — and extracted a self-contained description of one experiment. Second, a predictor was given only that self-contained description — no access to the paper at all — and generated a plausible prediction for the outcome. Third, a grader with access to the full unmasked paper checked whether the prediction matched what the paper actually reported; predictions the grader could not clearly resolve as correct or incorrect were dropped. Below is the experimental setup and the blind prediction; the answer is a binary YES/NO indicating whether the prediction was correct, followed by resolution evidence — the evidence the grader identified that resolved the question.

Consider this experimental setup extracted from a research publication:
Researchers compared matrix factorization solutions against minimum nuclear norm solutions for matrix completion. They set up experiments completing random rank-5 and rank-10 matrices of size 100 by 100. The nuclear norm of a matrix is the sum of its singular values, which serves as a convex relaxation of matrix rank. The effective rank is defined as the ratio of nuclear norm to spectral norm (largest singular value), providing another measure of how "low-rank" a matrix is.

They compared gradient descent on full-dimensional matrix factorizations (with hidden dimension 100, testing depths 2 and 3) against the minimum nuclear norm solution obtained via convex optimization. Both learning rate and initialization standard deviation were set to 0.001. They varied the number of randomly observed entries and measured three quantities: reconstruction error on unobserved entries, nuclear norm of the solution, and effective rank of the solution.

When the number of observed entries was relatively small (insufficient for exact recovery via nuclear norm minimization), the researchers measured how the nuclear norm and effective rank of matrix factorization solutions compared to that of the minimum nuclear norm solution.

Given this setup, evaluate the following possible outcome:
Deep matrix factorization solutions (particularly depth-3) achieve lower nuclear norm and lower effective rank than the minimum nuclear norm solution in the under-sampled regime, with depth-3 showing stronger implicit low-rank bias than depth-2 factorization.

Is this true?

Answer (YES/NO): NO